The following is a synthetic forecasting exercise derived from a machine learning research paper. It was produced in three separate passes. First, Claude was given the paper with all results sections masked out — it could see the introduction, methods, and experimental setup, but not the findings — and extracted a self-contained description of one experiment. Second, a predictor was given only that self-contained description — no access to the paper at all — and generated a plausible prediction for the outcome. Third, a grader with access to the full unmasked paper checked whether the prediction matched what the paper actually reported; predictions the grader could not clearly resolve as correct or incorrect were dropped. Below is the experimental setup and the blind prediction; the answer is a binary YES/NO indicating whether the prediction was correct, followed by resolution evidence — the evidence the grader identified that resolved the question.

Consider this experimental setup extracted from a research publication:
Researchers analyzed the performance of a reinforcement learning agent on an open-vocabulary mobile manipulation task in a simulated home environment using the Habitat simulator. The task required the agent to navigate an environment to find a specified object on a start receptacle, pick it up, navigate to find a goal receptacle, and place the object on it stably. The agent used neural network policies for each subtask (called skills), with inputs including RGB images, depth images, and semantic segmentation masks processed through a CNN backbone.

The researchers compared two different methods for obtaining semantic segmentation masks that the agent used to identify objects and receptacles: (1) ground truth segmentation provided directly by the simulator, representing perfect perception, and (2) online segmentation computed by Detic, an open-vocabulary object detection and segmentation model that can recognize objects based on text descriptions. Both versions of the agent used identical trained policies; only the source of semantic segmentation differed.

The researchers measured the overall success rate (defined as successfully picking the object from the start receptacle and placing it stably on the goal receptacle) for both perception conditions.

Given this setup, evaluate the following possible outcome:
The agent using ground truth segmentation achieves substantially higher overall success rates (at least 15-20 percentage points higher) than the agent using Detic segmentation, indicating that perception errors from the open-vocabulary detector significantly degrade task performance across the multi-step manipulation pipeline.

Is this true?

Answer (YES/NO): NO